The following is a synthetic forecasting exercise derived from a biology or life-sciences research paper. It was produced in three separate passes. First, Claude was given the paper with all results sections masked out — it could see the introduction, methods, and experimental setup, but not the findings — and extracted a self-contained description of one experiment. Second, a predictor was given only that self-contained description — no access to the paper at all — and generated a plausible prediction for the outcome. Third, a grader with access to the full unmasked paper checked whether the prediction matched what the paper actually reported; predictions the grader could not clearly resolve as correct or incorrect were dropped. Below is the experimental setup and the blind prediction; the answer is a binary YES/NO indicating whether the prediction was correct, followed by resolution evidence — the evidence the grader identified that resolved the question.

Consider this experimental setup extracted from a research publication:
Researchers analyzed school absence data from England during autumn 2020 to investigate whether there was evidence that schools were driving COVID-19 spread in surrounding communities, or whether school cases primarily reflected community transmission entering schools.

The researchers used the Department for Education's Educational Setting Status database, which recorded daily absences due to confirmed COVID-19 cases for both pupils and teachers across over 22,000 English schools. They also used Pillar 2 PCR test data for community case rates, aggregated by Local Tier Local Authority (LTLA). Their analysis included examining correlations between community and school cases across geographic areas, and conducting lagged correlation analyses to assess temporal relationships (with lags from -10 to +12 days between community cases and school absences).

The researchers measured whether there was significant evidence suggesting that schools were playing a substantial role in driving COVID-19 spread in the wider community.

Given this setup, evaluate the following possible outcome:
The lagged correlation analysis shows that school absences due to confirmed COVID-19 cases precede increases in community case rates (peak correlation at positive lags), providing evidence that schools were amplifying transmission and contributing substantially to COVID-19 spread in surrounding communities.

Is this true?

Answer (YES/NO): NO